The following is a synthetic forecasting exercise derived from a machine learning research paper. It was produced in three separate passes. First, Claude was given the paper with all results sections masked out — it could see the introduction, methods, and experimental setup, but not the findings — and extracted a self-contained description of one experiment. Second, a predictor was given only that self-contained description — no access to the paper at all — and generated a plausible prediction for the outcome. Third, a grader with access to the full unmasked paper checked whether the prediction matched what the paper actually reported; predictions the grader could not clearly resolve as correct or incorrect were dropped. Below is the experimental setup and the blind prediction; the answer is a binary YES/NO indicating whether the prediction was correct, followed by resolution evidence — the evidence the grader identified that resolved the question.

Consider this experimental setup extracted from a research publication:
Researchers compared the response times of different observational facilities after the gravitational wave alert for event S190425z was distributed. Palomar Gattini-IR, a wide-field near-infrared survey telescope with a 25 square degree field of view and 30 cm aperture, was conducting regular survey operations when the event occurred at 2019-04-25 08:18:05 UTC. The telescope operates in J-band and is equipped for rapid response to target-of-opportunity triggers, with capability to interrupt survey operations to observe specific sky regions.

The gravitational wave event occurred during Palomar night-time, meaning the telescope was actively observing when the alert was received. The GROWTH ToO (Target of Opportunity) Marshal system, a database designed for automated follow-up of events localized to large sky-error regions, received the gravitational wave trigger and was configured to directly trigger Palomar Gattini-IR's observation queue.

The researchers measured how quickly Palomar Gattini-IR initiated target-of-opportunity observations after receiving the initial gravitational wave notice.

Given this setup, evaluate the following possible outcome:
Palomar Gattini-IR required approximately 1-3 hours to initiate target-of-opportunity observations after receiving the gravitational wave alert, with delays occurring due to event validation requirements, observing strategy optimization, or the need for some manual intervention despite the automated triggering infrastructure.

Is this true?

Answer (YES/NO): NO